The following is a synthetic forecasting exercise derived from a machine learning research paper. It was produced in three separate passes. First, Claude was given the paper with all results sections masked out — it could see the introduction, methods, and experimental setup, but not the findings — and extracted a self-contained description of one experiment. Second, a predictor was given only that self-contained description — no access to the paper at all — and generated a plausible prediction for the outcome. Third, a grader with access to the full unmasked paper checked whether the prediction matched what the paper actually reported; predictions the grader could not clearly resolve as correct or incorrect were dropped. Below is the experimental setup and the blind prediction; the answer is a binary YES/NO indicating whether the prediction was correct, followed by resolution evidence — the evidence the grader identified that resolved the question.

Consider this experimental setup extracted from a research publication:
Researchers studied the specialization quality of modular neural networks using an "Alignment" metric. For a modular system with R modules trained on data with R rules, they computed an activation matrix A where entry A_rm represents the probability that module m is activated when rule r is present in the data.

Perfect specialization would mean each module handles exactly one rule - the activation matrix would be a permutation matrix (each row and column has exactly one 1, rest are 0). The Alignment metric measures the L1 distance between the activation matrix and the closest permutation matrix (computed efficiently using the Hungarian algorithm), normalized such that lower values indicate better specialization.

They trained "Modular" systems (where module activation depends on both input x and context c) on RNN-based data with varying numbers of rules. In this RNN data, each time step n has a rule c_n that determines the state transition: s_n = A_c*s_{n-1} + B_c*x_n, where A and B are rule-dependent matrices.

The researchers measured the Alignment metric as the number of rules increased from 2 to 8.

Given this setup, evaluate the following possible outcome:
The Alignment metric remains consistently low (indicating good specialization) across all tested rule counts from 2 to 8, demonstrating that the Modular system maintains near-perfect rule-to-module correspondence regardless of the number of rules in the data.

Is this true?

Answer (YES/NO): NO